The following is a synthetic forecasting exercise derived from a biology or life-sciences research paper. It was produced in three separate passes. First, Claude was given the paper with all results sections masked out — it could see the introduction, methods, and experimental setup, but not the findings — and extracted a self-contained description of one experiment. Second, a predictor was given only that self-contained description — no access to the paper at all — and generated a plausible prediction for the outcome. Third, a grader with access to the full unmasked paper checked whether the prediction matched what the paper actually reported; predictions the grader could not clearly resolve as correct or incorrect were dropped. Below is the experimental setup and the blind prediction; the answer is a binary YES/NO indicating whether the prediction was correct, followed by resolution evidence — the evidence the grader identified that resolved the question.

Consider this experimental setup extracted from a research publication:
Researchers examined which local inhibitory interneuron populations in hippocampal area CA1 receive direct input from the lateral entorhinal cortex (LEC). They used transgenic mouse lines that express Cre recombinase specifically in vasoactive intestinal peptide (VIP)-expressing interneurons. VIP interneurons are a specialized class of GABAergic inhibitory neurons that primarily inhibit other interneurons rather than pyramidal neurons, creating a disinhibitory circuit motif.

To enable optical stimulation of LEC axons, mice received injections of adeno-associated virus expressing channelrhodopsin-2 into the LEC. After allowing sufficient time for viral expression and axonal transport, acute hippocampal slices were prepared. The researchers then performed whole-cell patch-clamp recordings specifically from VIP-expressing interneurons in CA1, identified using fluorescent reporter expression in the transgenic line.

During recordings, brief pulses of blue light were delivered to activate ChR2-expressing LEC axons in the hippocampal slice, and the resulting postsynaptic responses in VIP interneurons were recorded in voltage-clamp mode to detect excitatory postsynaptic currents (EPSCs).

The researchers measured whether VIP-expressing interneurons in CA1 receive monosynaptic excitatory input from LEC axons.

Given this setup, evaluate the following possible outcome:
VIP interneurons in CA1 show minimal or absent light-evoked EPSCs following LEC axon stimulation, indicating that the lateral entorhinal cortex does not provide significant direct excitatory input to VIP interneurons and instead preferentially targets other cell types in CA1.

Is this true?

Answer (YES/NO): NO